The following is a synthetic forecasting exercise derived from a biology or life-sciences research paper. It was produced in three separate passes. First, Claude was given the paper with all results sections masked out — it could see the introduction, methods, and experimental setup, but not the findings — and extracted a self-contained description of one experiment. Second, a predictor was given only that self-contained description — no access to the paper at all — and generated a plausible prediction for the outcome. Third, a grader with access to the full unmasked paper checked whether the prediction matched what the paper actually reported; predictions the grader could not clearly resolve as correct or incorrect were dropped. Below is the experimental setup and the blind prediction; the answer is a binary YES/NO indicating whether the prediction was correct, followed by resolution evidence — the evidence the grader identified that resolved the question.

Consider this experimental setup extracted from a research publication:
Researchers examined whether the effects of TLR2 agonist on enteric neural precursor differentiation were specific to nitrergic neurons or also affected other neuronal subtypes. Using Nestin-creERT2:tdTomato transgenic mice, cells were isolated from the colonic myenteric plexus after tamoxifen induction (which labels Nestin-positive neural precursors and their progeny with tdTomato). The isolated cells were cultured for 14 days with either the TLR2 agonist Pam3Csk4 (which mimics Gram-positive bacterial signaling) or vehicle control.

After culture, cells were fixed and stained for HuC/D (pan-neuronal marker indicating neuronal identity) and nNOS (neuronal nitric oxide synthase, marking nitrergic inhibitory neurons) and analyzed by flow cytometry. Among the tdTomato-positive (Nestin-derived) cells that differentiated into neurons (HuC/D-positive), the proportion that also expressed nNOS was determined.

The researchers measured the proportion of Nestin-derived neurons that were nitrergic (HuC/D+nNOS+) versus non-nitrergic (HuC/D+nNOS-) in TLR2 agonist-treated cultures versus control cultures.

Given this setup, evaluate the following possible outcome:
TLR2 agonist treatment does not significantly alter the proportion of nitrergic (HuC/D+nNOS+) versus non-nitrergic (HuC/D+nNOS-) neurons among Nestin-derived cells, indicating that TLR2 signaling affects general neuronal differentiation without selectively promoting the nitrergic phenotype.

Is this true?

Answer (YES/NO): NO